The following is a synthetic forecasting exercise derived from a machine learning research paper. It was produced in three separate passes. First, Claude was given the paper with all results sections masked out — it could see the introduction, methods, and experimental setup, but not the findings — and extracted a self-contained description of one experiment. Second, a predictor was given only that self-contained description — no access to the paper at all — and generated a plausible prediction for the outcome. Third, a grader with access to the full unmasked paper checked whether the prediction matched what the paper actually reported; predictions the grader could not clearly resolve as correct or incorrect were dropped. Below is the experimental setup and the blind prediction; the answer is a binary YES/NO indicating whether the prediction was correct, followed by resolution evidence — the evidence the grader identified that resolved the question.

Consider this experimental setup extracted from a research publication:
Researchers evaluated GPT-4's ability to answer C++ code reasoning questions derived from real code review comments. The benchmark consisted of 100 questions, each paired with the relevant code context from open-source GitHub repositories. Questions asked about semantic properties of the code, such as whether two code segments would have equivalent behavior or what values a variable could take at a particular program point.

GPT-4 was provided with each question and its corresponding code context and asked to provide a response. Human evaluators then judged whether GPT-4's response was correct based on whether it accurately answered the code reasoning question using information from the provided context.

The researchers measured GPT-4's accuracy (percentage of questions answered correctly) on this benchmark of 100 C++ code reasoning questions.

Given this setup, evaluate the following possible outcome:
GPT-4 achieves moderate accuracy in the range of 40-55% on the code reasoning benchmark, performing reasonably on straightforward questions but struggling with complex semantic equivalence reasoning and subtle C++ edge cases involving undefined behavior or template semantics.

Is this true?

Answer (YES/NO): NO